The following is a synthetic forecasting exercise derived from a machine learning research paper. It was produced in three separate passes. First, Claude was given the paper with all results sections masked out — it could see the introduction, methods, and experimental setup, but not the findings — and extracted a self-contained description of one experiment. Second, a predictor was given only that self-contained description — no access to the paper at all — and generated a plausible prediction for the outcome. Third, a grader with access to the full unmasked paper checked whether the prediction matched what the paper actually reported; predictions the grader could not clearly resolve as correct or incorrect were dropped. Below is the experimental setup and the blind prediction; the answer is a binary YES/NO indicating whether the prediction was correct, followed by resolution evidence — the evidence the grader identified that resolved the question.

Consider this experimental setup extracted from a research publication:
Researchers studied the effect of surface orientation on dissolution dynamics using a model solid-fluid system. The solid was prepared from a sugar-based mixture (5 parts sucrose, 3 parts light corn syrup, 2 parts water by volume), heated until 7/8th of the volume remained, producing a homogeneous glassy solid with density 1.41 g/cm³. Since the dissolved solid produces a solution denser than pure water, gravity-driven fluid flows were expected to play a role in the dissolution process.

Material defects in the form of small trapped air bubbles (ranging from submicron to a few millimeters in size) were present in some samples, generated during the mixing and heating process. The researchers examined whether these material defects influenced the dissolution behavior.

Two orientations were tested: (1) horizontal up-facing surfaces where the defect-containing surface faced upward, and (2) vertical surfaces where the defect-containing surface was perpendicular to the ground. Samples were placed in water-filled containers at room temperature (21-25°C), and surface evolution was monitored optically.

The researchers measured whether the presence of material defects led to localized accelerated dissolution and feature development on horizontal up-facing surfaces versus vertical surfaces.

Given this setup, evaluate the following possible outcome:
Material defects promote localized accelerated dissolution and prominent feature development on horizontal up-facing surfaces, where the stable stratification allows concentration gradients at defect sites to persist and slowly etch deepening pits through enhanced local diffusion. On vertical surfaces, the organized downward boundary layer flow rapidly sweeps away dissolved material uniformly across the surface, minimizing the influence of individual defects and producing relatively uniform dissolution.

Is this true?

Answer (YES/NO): NO